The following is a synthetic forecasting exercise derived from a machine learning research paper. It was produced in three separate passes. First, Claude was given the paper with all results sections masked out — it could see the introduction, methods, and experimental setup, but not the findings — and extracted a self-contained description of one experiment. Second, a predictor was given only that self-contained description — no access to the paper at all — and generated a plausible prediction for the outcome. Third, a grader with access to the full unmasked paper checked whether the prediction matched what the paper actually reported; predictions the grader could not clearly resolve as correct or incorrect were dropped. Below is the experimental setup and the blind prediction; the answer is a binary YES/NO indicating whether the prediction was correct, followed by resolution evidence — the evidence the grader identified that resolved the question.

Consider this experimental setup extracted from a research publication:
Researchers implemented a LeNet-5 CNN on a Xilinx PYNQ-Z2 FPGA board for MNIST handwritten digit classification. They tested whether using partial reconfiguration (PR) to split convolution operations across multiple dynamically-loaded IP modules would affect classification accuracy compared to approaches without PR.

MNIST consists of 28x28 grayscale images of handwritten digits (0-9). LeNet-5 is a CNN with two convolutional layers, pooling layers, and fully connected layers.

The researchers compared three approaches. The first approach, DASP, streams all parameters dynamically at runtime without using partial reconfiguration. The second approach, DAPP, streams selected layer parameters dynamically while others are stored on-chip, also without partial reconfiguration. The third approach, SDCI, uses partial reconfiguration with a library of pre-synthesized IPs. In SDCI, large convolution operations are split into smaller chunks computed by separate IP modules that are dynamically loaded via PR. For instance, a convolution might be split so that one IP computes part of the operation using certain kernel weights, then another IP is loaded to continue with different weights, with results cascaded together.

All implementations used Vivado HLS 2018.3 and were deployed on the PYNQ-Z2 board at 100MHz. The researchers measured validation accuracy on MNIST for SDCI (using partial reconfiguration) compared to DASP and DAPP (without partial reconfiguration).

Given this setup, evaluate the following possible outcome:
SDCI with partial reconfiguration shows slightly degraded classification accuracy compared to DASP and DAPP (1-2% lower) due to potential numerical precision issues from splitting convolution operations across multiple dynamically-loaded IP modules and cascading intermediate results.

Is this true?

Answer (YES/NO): NO